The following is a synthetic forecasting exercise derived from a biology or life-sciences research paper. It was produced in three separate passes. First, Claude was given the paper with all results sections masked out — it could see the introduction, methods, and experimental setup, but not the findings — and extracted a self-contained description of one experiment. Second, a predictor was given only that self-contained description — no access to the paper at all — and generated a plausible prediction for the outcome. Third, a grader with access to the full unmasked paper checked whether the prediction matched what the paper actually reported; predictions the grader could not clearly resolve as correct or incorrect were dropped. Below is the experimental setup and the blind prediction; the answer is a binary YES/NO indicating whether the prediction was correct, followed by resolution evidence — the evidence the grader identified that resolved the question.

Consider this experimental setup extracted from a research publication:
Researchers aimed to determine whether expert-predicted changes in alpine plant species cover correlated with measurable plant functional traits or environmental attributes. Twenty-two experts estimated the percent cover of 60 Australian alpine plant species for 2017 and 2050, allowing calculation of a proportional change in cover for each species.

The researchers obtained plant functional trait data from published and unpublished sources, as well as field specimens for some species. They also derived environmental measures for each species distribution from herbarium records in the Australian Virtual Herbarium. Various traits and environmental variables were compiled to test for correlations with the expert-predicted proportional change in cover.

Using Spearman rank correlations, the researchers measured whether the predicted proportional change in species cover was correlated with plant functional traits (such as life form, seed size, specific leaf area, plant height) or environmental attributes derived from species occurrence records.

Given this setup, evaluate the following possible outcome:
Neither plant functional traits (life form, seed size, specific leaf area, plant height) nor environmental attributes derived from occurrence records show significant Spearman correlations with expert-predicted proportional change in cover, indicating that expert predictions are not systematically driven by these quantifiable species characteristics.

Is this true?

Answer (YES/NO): NO